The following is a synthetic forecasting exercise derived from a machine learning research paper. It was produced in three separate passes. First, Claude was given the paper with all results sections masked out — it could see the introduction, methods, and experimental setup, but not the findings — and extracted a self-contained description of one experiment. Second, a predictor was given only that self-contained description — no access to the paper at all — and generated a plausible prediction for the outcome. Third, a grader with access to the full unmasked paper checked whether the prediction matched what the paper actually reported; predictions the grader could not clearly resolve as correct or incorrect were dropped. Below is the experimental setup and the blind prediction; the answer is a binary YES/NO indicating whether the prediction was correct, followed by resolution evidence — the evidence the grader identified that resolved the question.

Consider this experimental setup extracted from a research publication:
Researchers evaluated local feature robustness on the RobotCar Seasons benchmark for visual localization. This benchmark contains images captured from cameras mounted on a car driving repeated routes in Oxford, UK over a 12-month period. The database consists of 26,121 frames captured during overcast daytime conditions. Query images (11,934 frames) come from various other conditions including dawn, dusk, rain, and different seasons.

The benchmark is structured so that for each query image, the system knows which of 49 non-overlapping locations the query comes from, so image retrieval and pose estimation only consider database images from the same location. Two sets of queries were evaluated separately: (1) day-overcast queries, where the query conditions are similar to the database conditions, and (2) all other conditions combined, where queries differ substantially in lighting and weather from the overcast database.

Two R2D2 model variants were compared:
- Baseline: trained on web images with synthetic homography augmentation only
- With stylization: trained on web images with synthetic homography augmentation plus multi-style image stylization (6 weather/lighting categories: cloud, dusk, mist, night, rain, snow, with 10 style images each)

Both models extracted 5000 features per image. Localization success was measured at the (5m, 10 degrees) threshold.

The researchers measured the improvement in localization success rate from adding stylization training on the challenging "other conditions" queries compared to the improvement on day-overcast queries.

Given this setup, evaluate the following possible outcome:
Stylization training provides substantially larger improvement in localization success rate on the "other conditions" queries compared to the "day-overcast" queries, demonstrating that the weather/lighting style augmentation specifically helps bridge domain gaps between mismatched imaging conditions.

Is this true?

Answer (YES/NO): YES